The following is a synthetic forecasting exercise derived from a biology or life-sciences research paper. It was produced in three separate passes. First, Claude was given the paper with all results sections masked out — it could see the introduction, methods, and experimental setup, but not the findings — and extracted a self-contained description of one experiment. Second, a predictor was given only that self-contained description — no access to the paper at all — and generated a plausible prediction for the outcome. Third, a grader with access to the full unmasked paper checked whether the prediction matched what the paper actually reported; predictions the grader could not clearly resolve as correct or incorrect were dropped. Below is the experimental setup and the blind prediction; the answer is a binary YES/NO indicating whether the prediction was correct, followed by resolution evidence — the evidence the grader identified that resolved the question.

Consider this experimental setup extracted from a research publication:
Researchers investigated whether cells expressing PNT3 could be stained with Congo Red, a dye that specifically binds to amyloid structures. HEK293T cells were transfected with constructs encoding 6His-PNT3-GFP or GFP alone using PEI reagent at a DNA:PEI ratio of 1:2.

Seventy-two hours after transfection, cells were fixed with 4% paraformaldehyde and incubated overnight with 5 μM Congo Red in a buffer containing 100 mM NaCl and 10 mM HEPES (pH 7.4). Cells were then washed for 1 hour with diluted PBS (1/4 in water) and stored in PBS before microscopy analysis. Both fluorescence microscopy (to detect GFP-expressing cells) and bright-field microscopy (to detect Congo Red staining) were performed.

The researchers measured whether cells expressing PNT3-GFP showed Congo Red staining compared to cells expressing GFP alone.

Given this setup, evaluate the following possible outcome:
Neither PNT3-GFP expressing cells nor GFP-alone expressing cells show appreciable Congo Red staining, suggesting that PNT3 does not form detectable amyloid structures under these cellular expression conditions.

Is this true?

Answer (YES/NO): NO